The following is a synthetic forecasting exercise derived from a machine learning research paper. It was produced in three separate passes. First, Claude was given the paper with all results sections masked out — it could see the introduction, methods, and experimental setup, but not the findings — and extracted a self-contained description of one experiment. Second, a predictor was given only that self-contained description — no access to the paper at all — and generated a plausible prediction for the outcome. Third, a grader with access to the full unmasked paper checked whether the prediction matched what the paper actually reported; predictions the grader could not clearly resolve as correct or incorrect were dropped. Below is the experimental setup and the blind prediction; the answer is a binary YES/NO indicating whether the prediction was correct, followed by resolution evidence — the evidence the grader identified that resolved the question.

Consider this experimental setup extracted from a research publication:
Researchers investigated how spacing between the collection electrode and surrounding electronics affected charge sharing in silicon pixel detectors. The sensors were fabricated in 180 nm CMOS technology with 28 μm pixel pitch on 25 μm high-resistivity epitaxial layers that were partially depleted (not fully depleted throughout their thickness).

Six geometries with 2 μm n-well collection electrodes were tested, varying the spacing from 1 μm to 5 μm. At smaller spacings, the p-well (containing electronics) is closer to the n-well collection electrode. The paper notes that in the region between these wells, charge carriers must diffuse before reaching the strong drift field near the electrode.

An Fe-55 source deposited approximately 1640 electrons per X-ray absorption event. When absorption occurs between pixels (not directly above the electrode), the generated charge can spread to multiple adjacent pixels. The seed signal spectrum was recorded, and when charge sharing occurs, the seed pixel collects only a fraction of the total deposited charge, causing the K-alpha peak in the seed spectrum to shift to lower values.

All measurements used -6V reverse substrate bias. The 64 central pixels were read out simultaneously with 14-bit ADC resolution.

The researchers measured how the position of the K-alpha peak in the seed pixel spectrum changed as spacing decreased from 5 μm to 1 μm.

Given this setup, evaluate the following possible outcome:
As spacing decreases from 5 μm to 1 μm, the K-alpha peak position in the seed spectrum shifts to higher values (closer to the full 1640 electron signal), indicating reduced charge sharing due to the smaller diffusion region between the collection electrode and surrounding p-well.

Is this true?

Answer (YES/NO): NO